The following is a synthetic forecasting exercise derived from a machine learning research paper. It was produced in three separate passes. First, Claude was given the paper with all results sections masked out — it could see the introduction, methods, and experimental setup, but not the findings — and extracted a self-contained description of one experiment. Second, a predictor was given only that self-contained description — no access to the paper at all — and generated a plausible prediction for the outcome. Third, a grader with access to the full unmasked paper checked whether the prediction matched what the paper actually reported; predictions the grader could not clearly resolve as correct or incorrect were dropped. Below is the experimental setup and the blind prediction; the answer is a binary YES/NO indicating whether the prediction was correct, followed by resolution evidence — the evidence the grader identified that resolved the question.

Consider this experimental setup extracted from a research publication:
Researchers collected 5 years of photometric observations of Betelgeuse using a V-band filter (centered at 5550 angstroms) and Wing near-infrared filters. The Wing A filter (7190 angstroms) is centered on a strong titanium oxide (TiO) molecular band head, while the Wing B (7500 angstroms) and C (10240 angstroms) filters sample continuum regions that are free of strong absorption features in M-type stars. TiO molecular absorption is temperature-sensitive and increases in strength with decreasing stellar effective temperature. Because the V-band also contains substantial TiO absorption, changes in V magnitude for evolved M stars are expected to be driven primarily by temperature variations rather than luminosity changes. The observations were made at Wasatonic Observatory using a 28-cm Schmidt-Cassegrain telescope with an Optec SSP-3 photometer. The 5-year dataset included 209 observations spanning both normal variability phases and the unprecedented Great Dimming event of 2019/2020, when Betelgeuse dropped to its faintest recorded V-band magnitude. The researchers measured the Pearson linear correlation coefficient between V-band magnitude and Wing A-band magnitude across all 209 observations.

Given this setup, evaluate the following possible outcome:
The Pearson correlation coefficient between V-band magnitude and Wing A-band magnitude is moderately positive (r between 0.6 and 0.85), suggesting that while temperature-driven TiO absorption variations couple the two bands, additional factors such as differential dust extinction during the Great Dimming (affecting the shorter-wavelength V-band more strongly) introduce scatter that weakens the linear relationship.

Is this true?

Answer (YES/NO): NO